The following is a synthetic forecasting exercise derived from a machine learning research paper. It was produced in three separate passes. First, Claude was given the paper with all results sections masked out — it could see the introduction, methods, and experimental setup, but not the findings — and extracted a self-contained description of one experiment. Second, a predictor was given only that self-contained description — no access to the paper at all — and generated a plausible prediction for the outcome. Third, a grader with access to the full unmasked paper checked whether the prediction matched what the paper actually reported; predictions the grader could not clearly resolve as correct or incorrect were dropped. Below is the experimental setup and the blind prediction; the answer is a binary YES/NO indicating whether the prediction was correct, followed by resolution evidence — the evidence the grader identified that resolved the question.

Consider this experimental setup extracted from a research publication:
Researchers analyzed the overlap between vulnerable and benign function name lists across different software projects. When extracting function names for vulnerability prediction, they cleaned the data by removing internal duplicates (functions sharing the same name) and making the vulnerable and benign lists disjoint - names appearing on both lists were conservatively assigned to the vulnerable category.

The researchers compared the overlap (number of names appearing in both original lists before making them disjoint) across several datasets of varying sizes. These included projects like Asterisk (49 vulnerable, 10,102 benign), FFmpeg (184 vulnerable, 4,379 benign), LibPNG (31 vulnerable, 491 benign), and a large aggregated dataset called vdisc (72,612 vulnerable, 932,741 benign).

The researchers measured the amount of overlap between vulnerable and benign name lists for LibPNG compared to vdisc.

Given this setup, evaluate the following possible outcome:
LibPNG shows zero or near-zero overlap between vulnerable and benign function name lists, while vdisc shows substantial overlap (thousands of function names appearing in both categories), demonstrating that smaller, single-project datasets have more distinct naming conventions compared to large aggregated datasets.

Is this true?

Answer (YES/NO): YES